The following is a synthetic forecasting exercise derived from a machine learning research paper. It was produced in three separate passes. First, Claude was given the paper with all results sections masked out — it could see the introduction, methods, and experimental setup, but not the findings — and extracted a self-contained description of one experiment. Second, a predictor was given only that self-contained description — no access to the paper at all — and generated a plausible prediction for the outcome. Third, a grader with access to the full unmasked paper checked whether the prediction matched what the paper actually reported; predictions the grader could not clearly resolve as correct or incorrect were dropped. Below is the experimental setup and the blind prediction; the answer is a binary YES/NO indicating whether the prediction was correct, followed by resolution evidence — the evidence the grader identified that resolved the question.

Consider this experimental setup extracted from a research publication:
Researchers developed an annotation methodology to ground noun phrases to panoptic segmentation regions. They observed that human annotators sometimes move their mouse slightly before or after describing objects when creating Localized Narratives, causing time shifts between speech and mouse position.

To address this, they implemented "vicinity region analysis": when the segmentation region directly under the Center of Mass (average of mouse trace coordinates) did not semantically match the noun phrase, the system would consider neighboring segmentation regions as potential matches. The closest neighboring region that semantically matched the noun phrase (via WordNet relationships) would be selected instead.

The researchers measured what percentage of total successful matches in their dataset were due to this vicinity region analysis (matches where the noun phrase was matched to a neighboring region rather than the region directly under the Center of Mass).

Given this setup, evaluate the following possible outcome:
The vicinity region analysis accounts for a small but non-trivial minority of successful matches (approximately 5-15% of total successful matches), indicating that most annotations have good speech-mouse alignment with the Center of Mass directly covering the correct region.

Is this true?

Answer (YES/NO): NO